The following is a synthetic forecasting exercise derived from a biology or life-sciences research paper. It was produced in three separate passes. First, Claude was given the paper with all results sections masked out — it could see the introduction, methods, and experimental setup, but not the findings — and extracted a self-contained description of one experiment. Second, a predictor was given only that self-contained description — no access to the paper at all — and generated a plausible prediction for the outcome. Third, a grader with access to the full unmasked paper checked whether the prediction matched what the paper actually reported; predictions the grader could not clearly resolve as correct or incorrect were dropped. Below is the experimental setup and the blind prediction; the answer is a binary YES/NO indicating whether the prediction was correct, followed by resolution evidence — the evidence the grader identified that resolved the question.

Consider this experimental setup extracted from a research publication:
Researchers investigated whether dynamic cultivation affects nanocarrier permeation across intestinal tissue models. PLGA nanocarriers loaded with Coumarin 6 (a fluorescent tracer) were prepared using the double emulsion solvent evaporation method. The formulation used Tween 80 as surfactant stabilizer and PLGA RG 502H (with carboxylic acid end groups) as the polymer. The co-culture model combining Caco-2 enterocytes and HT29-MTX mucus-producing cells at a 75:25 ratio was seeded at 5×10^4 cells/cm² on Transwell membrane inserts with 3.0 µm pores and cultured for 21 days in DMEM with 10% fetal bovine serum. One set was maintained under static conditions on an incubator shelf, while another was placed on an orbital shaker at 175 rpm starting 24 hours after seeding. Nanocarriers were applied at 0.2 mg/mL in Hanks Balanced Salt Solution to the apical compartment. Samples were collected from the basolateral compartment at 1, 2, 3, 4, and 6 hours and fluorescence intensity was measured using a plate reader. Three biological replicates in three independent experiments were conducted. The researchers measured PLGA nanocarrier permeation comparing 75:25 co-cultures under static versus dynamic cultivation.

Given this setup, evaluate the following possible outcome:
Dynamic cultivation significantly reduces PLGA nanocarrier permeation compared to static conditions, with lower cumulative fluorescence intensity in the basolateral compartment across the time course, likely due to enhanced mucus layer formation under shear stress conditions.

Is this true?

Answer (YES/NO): YES